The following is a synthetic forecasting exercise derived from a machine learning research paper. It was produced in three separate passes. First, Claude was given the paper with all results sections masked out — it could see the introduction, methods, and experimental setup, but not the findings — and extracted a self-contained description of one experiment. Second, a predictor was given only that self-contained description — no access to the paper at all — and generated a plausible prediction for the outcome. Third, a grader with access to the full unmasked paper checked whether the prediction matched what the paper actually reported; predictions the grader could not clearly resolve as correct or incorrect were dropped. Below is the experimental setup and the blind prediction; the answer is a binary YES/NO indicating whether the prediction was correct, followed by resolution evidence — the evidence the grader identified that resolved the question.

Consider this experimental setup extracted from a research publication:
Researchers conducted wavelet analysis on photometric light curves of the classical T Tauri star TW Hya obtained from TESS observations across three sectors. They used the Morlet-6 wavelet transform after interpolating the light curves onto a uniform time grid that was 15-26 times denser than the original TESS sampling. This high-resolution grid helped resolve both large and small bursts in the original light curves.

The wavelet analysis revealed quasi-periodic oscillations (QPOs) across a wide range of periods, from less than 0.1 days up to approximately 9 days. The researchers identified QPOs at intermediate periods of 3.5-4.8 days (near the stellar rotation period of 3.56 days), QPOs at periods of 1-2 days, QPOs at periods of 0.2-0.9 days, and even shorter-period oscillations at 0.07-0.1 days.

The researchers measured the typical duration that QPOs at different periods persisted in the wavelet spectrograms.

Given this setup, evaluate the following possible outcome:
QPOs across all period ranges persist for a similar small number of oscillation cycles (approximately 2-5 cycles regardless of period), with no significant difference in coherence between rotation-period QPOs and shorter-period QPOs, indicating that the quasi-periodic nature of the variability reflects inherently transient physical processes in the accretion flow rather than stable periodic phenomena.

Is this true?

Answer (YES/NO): NO